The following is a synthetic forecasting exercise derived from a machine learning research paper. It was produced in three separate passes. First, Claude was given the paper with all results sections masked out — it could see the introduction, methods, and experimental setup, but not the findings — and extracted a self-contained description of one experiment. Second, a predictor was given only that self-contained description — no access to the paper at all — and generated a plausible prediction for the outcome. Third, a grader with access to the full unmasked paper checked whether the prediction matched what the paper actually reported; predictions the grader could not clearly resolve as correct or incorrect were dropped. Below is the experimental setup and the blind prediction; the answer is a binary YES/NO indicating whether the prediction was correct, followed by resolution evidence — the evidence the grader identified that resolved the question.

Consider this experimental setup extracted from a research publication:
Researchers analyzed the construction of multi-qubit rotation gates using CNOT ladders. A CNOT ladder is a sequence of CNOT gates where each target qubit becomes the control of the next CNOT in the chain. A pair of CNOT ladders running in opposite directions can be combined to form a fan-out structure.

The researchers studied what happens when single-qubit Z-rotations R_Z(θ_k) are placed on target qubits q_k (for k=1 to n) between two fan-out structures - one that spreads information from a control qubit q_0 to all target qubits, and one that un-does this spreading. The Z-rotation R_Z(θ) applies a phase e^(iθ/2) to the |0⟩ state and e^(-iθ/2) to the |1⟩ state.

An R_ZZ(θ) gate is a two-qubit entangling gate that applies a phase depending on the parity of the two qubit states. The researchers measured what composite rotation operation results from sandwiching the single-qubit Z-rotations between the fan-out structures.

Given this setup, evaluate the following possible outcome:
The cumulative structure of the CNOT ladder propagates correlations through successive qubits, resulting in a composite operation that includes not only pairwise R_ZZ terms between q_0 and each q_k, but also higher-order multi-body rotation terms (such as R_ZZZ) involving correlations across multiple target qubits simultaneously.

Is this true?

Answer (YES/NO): NO